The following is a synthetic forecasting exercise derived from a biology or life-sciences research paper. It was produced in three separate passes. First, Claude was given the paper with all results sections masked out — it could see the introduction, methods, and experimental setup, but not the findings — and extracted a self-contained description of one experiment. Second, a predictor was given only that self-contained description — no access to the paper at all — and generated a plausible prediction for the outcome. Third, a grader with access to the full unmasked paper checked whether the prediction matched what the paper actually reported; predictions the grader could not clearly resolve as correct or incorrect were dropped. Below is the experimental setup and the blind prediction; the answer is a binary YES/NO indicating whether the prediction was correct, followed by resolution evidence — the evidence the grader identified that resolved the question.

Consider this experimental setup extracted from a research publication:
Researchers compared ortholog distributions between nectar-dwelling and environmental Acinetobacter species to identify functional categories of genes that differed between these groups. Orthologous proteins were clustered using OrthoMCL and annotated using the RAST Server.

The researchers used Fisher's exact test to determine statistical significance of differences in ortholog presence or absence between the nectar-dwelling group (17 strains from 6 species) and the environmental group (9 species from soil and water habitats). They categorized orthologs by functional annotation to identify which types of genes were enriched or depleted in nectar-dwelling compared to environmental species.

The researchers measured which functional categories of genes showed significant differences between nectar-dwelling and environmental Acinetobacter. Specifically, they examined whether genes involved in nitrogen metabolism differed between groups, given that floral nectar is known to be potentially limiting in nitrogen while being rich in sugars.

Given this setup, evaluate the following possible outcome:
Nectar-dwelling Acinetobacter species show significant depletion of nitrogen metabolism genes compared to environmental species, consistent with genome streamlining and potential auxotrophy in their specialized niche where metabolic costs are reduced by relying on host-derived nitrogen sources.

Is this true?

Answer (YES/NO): NO